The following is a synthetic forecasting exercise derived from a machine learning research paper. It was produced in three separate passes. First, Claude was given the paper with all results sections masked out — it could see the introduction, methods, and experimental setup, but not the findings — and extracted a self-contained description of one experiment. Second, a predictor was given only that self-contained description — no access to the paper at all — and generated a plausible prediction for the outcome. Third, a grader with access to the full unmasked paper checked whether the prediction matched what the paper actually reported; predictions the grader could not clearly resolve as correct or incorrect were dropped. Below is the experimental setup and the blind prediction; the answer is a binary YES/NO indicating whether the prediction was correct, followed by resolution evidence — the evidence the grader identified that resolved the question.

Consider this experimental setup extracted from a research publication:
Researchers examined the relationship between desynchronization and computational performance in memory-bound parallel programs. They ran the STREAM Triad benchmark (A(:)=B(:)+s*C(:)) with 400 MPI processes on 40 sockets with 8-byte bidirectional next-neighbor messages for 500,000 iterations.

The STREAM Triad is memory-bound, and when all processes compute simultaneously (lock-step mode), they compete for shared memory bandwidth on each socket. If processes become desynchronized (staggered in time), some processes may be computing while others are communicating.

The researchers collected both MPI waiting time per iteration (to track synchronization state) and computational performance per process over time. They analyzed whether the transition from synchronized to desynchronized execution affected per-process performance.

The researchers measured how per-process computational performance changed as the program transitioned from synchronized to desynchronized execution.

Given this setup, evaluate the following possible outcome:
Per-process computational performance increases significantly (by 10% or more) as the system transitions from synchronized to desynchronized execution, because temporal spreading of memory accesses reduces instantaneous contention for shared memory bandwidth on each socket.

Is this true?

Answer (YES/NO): NO